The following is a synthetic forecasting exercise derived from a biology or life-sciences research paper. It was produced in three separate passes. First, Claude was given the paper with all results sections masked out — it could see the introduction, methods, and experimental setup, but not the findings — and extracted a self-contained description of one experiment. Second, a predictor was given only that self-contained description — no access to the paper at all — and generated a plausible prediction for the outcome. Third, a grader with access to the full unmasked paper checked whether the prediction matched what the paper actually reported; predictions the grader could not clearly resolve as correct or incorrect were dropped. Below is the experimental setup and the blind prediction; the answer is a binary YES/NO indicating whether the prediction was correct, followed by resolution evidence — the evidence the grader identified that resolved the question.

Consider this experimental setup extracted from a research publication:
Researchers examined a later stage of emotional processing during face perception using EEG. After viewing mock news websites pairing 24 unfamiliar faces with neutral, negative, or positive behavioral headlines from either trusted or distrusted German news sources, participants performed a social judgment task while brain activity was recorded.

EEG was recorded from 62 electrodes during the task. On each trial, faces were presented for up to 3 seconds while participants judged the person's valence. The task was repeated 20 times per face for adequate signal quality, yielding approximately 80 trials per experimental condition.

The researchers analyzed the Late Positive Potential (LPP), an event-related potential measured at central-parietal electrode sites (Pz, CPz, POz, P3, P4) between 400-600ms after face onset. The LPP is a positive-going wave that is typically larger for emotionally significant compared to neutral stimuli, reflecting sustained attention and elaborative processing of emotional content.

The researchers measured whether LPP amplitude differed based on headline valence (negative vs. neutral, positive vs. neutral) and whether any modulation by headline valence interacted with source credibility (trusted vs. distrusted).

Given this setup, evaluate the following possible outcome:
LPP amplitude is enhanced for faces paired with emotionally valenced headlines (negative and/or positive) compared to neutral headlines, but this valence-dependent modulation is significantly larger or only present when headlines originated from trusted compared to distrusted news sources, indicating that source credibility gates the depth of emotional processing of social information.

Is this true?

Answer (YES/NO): NO